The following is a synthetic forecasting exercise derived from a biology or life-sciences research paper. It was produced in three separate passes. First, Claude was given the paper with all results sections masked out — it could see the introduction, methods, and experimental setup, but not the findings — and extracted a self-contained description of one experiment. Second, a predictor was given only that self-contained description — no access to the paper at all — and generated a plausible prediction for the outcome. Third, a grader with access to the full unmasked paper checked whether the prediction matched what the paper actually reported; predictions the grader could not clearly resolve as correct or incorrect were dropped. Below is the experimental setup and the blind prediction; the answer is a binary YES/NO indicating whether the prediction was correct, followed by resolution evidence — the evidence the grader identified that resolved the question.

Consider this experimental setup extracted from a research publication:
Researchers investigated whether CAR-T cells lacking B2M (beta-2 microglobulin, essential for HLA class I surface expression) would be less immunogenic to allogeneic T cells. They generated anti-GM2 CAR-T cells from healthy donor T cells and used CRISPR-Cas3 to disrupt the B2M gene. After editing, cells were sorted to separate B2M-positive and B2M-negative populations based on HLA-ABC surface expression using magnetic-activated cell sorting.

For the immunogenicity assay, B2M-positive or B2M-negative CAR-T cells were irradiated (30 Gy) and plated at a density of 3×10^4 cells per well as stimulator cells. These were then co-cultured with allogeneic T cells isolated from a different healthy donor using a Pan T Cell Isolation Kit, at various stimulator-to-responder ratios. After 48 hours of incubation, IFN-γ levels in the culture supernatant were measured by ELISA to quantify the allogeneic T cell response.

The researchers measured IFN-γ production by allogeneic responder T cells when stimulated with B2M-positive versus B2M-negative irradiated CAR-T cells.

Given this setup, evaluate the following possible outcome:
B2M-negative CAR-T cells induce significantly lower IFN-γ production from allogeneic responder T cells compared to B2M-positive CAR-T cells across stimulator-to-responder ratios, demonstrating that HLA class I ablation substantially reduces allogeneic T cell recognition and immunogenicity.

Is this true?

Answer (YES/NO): YES